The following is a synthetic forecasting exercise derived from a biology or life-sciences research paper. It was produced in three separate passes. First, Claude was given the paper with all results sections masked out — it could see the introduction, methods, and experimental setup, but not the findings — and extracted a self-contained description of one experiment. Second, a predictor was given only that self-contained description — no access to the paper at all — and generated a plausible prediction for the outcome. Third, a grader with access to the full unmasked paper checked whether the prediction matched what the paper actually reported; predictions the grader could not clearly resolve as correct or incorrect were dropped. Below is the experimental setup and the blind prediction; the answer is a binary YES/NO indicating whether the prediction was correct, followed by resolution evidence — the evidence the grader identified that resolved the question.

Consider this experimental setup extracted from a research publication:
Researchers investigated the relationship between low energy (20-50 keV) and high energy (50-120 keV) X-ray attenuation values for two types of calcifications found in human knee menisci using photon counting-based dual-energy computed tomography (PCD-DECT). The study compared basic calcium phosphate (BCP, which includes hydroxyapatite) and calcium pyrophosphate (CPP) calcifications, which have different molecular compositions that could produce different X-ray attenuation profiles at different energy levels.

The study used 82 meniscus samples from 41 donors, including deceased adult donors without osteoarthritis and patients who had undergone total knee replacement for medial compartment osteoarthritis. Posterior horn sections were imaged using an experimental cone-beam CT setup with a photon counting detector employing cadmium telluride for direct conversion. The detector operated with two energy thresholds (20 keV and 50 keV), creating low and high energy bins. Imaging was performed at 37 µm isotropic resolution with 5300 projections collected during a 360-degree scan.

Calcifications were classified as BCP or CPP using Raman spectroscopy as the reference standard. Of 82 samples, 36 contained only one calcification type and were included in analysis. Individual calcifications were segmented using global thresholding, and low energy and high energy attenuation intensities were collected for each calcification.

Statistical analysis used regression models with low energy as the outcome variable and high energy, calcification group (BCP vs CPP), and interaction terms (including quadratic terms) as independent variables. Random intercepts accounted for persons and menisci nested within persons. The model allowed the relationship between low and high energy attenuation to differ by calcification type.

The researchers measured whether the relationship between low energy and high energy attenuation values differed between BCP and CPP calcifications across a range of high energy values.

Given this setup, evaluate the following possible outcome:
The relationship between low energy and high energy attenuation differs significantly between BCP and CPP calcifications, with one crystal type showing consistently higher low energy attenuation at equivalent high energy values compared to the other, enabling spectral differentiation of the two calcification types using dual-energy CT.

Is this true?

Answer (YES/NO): YES